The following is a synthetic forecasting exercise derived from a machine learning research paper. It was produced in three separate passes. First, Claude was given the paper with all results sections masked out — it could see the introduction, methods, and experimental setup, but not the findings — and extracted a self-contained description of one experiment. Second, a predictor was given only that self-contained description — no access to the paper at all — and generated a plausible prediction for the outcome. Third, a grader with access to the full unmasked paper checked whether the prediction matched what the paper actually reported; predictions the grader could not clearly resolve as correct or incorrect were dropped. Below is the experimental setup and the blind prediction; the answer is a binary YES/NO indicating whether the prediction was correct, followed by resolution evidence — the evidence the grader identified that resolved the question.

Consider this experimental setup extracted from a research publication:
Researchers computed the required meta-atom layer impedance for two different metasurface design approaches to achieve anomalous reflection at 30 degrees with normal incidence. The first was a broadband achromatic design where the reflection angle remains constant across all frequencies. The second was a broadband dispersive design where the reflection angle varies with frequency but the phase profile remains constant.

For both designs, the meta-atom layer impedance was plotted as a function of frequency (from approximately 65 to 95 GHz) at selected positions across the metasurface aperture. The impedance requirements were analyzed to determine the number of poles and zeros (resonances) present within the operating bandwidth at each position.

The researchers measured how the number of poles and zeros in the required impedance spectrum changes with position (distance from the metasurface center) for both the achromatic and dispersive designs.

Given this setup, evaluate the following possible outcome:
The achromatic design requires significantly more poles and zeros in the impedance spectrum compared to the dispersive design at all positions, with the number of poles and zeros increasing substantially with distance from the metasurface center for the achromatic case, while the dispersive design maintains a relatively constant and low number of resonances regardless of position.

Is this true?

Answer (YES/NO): NO